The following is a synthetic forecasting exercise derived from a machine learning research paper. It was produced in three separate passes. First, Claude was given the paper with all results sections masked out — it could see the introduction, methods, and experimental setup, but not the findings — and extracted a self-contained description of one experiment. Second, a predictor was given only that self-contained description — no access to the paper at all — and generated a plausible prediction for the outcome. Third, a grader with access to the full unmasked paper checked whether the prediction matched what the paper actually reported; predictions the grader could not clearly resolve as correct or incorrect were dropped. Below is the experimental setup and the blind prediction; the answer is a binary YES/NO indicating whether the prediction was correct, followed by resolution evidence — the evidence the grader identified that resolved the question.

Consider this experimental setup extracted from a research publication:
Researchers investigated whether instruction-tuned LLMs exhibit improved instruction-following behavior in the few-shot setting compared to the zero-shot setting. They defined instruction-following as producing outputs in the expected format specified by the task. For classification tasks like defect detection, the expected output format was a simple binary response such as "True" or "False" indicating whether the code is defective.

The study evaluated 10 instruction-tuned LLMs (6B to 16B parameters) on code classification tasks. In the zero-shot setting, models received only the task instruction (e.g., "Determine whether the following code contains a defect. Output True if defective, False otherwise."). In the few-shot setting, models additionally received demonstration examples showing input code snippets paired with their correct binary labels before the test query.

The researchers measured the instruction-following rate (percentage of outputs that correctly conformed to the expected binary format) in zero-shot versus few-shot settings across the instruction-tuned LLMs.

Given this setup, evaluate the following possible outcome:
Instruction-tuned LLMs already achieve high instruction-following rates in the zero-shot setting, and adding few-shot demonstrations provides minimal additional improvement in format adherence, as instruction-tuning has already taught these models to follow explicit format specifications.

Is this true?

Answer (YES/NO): NO